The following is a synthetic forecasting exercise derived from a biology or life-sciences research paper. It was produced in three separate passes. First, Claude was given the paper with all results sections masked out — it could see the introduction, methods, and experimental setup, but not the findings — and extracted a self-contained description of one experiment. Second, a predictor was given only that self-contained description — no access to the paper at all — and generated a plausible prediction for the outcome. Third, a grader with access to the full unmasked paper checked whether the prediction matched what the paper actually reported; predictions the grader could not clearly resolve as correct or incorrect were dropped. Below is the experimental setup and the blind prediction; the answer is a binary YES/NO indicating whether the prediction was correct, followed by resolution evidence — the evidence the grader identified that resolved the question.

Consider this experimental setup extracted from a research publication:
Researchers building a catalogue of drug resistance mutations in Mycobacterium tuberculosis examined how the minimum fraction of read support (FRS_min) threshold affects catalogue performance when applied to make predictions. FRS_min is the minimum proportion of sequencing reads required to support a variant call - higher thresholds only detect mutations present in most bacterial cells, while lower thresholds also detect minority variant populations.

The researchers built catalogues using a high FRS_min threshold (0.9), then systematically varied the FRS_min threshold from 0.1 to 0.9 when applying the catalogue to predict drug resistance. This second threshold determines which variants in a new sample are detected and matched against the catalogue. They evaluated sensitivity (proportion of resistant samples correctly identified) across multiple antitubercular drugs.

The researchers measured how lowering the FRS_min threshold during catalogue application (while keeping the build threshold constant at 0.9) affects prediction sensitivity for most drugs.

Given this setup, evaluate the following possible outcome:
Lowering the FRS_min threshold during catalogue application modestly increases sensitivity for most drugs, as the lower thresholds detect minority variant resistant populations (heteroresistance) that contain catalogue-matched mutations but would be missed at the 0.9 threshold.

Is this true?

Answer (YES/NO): YES